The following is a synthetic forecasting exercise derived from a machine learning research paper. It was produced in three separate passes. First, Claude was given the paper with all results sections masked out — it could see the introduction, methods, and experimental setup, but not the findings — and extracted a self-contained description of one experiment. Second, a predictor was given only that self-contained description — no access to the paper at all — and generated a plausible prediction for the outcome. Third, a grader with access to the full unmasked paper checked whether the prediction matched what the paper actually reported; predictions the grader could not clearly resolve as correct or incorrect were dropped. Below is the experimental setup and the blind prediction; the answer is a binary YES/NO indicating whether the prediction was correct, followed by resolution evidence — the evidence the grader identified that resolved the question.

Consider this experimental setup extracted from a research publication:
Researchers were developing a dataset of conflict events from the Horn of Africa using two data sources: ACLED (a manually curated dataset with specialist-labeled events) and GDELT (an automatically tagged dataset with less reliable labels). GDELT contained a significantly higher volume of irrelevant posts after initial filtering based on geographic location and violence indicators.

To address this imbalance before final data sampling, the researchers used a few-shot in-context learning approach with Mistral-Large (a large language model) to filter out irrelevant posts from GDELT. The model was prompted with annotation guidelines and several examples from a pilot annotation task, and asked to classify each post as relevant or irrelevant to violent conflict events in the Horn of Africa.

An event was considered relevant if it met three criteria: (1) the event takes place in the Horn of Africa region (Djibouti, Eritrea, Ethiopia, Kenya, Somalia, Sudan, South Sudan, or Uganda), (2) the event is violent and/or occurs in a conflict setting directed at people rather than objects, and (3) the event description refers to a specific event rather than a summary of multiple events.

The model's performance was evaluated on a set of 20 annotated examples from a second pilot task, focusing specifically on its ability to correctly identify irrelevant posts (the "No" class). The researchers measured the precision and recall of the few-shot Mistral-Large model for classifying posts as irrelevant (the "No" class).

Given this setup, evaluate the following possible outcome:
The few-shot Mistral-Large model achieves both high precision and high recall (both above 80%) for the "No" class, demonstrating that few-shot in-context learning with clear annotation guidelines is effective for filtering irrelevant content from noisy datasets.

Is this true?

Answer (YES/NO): NO